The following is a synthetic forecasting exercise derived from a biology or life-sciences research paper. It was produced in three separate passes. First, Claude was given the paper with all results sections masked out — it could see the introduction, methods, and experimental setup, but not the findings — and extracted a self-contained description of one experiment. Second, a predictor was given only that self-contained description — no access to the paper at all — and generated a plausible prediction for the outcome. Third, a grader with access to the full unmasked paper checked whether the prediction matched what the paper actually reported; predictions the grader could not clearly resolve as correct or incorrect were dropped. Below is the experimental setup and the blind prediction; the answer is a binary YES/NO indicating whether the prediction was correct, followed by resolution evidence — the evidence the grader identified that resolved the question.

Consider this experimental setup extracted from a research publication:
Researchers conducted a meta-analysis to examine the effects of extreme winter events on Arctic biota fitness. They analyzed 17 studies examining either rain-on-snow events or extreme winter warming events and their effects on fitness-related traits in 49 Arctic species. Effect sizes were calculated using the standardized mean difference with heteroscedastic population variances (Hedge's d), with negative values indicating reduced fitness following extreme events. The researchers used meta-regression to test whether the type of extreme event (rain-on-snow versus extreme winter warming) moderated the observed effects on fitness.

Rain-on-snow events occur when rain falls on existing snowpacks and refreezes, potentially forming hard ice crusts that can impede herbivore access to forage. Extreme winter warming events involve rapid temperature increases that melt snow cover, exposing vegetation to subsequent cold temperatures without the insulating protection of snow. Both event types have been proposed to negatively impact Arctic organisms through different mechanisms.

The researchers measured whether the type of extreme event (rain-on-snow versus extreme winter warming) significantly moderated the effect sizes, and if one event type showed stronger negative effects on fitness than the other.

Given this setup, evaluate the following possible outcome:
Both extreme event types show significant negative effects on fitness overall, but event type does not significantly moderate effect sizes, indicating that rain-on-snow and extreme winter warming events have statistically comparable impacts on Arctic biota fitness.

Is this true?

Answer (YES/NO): YES